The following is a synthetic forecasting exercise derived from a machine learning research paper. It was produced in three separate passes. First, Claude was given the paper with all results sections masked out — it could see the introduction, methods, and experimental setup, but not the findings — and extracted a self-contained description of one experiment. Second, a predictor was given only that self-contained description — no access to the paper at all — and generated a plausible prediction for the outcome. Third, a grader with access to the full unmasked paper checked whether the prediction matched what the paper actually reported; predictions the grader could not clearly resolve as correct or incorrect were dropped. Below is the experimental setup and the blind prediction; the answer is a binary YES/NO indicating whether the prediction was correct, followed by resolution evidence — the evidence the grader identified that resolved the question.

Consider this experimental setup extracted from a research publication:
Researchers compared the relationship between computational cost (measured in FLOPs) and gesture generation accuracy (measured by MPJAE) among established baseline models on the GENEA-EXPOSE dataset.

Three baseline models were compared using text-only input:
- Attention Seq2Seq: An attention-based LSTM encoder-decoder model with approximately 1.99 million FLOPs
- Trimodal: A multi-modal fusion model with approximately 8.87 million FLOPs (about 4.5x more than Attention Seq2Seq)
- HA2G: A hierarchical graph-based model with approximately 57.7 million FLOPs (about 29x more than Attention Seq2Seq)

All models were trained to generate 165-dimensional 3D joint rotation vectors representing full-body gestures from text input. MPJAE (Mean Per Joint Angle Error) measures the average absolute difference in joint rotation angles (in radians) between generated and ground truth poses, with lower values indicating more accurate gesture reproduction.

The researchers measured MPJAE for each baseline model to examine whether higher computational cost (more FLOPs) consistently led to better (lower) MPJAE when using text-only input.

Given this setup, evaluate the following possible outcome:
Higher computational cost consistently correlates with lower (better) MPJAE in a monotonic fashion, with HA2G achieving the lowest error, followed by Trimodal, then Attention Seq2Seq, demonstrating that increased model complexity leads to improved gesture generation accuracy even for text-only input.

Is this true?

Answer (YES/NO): NO